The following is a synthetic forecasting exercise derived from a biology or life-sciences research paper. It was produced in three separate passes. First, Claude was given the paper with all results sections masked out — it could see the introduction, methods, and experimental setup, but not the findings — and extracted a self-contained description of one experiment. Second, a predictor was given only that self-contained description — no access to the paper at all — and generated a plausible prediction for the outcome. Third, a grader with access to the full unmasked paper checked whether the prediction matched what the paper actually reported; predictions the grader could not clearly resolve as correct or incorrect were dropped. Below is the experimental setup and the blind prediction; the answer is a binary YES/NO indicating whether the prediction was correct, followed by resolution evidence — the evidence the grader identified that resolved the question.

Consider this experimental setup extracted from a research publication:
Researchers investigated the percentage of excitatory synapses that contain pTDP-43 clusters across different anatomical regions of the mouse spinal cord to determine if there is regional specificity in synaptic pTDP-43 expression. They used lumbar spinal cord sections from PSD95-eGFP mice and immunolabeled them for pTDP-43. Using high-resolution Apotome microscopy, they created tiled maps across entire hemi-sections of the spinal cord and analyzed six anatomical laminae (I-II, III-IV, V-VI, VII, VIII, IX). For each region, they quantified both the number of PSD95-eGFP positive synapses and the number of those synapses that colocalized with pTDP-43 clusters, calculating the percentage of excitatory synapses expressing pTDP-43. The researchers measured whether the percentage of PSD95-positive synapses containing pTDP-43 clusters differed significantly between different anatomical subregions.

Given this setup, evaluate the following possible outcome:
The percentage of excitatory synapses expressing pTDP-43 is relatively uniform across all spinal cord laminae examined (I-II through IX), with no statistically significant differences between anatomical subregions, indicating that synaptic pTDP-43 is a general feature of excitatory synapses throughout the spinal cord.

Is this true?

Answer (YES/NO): YES